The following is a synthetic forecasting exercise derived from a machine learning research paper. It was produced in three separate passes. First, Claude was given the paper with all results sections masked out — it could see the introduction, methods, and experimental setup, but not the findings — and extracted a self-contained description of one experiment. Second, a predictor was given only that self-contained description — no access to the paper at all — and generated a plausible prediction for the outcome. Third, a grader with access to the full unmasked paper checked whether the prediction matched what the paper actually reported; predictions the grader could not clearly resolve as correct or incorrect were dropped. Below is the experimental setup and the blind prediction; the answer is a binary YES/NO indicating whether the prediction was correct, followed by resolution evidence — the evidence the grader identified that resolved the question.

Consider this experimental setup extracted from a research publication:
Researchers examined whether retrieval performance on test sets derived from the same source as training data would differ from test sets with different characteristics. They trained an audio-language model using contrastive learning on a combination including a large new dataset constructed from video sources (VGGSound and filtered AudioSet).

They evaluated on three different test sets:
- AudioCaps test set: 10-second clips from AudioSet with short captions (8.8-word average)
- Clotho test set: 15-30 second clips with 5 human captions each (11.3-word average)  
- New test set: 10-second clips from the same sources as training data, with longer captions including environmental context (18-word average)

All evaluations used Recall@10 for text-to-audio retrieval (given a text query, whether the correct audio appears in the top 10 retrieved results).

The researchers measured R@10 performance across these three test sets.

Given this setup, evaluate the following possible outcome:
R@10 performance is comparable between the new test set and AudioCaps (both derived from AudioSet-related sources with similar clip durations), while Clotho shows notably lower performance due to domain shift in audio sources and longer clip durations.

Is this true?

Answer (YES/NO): NO